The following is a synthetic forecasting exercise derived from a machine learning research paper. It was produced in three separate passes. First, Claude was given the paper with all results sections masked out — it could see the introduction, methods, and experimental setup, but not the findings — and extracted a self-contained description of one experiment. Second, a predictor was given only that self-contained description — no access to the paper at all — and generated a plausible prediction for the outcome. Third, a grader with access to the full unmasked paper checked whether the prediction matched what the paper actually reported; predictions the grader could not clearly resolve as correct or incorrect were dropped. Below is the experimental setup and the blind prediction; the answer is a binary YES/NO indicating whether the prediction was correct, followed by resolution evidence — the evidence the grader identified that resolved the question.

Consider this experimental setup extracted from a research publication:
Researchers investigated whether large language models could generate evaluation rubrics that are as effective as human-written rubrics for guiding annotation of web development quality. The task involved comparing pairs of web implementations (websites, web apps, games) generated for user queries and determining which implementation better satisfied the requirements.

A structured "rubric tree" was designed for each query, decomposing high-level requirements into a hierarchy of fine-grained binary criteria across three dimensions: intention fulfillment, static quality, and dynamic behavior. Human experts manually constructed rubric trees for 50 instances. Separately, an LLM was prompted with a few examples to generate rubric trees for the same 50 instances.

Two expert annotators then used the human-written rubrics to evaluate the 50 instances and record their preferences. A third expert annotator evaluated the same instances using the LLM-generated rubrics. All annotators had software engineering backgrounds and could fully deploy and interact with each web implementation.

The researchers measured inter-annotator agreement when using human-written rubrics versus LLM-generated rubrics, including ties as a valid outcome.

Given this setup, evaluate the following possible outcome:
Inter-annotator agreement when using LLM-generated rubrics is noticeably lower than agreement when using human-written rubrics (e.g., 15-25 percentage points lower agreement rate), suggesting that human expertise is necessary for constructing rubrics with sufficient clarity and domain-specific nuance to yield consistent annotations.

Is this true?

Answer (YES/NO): NO